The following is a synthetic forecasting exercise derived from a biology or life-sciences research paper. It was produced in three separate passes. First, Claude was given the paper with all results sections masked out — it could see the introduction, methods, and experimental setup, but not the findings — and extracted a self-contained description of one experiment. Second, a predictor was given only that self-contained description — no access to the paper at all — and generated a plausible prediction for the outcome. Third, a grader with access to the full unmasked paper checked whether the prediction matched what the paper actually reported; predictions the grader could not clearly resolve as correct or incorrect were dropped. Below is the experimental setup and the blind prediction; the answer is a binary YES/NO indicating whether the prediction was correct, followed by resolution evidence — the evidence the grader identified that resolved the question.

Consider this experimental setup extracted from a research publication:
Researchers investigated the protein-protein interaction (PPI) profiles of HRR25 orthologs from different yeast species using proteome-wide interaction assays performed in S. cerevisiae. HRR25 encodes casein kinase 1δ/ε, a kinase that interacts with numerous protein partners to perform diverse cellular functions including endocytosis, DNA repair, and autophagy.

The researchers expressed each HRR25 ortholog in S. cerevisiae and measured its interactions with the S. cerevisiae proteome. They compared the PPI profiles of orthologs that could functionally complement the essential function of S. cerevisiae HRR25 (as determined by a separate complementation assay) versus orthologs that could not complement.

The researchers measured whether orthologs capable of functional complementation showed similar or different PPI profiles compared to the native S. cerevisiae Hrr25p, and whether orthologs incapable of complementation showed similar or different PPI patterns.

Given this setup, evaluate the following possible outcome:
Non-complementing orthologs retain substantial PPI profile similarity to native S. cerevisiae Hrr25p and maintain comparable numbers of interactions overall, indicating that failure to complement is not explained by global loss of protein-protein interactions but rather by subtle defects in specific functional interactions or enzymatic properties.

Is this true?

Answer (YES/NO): NO